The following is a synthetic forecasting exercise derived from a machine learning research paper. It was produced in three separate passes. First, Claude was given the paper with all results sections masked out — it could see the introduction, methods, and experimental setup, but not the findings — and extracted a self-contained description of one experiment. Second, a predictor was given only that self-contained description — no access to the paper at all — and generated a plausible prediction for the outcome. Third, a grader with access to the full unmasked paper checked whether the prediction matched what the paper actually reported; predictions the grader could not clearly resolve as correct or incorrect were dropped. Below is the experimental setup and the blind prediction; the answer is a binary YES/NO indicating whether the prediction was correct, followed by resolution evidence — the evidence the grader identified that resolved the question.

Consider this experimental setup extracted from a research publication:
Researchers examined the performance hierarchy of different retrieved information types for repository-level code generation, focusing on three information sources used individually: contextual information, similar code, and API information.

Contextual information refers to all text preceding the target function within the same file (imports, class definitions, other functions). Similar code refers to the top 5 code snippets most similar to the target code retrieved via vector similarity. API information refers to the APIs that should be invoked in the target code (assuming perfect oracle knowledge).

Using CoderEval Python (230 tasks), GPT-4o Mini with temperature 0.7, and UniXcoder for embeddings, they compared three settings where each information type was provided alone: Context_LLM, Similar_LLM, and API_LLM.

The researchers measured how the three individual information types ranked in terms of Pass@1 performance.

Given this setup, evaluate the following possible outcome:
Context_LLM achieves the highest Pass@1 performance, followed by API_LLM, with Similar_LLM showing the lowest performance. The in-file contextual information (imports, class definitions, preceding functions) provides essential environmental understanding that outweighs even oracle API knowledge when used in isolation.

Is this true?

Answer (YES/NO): YES